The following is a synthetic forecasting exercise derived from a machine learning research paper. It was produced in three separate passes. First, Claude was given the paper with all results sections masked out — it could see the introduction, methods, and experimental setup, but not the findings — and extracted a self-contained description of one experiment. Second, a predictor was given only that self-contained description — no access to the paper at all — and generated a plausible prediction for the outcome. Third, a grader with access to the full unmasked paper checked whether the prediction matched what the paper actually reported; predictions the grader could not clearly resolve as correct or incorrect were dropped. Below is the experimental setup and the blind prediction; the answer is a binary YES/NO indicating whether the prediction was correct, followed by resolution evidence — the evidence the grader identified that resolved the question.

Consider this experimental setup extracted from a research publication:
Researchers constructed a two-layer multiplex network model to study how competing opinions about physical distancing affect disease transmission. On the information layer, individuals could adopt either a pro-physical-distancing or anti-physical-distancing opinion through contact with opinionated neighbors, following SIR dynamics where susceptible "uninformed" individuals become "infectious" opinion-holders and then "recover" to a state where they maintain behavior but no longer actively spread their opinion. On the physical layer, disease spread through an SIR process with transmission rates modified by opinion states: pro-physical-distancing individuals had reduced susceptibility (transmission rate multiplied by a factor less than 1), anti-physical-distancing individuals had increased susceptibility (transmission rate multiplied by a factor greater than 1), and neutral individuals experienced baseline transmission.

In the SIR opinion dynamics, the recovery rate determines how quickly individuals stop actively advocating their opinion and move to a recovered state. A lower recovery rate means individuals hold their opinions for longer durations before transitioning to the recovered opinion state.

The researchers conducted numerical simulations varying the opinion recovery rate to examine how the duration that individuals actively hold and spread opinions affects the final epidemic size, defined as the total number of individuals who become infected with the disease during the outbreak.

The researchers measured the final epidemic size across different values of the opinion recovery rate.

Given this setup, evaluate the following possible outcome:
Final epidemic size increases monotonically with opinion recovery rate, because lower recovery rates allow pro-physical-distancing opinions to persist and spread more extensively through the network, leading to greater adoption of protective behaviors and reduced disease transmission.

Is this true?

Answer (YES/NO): NO